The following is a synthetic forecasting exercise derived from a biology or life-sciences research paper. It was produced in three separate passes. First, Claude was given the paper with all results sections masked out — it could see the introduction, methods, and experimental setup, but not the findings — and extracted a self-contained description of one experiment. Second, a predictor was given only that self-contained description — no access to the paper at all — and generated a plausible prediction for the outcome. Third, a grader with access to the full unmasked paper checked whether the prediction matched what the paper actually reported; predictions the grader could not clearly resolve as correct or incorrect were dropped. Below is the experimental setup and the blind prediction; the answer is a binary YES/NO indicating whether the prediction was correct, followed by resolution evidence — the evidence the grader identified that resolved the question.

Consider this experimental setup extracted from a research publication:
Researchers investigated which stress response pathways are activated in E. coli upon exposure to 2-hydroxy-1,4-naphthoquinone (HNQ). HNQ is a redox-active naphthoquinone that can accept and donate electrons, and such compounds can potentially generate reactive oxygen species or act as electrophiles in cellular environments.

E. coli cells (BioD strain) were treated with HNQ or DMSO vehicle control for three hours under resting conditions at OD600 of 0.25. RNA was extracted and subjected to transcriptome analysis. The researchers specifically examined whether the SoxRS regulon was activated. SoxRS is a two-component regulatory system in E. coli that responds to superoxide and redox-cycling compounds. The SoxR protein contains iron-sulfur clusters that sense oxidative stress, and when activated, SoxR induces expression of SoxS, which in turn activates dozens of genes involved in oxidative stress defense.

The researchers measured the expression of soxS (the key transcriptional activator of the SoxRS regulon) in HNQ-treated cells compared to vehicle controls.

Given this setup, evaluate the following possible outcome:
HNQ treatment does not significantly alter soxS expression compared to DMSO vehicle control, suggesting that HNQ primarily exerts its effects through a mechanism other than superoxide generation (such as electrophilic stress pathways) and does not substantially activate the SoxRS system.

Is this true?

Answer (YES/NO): NO